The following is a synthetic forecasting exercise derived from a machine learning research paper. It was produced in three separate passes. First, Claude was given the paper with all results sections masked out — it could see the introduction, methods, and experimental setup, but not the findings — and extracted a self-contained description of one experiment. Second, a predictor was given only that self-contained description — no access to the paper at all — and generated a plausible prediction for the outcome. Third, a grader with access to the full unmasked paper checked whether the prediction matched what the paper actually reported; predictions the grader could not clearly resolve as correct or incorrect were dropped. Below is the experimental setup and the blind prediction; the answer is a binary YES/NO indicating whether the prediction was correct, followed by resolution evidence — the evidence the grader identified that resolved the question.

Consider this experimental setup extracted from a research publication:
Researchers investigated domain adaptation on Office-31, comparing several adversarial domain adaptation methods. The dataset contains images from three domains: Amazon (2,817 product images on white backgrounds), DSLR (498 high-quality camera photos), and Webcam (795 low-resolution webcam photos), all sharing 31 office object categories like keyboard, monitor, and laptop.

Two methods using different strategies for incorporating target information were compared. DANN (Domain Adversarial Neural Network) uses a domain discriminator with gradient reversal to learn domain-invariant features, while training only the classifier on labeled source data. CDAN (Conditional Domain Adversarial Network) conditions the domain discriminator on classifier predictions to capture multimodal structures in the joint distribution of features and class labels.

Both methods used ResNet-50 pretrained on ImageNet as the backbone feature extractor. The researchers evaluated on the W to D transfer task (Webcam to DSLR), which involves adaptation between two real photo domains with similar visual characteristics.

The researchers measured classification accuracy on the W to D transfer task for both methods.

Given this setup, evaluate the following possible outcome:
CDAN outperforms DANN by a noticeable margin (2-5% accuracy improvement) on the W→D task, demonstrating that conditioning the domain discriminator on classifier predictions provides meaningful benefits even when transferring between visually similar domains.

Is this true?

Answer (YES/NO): NO